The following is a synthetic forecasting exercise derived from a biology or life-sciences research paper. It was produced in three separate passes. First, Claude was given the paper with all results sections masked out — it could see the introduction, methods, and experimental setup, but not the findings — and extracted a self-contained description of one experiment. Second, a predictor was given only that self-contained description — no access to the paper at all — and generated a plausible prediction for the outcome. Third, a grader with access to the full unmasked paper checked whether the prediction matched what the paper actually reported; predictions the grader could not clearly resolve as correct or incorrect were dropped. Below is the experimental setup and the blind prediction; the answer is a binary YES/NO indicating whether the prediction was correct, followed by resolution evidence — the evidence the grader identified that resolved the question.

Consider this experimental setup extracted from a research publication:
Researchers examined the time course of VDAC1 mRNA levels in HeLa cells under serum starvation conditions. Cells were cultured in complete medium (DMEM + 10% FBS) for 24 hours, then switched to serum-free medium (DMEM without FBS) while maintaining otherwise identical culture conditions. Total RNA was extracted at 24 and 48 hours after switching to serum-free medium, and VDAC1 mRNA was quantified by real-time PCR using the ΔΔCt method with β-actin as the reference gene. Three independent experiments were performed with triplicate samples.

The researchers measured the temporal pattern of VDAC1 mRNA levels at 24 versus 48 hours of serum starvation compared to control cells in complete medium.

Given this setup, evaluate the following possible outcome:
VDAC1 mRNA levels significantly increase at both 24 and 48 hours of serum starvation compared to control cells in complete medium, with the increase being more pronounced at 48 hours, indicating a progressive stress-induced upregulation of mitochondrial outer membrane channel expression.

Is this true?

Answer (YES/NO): NO